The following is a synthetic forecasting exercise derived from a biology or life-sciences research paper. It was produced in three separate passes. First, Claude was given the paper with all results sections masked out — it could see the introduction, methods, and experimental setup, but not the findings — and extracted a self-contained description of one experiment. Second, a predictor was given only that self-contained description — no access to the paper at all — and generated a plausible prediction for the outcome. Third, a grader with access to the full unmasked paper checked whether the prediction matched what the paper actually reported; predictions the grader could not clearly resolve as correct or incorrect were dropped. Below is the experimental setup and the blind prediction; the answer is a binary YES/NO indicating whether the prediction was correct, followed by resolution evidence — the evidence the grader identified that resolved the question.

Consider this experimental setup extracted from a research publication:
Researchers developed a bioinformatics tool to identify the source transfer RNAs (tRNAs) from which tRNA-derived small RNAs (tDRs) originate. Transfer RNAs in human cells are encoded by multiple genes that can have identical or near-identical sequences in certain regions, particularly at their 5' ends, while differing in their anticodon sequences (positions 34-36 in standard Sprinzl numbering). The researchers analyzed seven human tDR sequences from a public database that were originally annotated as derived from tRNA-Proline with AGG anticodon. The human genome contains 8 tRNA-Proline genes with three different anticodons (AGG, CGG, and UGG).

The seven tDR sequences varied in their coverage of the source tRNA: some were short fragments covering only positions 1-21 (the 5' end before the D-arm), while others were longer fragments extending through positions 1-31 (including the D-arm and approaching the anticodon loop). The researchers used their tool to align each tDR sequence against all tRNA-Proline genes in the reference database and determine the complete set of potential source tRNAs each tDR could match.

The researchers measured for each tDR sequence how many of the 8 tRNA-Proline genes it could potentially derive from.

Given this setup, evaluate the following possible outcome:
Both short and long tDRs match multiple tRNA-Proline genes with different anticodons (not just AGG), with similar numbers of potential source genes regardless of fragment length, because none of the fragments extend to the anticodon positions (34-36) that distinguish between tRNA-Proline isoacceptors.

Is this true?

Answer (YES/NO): NO